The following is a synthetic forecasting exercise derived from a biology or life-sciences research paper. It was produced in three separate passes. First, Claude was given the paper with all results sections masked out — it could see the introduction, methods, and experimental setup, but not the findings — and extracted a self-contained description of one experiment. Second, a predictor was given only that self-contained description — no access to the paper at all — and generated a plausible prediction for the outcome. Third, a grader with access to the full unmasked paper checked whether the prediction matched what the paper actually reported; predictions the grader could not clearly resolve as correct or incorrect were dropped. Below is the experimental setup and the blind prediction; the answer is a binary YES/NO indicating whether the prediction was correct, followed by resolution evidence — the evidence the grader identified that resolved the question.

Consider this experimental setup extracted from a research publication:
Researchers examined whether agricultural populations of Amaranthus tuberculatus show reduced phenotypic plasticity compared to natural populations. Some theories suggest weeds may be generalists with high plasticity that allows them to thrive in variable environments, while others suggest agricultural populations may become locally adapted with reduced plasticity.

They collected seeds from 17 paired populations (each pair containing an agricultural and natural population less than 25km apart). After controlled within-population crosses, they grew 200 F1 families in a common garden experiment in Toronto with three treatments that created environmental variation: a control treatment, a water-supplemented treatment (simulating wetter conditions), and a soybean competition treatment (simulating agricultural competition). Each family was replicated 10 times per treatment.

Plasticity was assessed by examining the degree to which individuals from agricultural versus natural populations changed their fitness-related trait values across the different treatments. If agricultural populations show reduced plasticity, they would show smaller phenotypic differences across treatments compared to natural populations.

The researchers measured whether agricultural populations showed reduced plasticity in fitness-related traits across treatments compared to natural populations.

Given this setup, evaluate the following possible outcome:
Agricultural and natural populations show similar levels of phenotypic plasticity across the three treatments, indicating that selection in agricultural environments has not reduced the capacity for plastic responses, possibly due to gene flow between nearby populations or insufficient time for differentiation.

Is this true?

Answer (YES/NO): YES